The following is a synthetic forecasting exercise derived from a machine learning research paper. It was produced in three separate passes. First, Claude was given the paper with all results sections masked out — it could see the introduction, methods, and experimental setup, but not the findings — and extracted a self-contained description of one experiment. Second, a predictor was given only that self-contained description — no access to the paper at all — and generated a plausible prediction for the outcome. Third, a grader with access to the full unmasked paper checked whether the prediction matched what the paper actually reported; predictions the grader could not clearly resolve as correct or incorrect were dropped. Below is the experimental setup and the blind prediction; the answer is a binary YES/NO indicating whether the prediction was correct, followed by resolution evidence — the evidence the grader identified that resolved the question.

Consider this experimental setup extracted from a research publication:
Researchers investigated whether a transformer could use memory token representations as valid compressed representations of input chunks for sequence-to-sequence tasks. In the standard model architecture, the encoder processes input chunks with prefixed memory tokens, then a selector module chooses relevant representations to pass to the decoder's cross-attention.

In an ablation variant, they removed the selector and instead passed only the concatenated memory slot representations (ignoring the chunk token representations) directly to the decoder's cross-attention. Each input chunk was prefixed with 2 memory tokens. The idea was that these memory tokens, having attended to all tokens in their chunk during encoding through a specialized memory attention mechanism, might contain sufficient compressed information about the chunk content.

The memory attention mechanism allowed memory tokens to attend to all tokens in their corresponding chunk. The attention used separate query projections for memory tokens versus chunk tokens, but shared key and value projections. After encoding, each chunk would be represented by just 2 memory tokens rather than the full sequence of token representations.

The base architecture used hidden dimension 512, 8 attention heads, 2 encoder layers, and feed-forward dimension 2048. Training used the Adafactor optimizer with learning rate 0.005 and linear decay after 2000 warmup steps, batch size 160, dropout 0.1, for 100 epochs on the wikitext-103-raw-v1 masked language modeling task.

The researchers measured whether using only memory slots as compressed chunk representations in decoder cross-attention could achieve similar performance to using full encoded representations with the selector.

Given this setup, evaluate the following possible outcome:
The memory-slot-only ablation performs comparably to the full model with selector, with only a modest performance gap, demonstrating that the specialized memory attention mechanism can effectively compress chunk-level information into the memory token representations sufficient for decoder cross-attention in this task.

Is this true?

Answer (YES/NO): YES